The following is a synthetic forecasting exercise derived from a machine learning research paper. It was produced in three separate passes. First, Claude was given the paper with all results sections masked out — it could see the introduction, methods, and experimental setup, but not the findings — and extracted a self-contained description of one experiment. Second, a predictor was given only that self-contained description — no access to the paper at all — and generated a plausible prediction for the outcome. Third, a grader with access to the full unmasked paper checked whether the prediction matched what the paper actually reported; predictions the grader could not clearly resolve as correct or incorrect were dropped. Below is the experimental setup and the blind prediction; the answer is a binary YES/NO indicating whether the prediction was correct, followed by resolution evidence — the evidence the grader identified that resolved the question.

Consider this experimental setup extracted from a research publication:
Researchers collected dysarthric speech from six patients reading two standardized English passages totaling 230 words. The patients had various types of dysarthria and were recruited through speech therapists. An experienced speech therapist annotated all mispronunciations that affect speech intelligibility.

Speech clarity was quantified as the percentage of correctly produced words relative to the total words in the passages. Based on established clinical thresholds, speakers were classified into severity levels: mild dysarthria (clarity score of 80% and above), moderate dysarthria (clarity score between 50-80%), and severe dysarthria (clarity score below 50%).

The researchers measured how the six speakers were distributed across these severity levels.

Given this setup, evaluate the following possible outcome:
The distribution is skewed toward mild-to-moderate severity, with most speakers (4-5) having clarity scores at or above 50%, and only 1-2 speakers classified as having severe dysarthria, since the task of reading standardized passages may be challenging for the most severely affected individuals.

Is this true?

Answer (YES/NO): NO